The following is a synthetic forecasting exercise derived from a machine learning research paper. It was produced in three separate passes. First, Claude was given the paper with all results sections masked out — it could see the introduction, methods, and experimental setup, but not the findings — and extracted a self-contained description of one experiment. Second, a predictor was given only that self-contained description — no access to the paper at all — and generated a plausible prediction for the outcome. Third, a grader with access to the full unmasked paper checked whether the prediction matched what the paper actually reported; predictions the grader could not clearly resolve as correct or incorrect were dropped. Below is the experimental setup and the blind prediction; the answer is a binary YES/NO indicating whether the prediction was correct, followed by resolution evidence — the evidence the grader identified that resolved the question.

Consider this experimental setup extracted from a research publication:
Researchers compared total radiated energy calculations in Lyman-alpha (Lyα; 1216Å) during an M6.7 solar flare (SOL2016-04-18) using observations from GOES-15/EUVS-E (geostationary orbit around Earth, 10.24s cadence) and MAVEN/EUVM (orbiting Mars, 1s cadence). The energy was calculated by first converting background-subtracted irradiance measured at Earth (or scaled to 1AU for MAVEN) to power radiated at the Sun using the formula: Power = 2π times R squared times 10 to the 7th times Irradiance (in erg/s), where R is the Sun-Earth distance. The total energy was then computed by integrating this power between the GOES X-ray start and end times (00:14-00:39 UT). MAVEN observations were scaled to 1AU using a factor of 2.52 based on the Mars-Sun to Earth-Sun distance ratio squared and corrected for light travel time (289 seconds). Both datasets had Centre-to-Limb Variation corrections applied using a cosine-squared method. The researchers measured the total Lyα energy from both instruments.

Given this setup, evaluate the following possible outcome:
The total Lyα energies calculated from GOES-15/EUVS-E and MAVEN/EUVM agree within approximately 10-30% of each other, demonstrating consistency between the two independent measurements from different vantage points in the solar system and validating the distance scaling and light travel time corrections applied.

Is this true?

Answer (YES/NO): NO